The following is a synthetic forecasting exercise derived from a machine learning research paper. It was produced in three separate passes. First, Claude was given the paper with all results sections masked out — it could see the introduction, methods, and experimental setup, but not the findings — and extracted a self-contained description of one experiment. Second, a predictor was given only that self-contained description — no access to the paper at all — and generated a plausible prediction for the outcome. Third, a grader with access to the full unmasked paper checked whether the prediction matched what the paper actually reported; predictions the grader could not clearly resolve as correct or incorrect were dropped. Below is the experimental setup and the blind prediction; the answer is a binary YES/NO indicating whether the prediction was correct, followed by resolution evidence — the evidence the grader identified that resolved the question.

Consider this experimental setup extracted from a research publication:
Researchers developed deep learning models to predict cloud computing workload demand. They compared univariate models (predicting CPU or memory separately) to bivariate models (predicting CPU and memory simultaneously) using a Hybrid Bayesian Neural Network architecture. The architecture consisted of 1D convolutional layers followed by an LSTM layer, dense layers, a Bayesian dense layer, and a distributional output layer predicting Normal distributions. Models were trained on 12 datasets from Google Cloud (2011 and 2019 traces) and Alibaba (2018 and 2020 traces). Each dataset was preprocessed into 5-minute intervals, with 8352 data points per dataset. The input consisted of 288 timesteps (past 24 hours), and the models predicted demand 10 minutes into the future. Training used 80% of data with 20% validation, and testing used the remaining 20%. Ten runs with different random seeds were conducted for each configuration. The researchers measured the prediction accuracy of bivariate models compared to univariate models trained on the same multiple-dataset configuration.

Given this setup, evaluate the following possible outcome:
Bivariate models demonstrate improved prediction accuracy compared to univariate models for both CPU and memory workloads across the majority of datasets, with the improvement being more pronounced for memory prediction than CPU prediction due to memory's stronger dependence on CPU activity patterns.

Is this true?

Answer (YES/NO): NO